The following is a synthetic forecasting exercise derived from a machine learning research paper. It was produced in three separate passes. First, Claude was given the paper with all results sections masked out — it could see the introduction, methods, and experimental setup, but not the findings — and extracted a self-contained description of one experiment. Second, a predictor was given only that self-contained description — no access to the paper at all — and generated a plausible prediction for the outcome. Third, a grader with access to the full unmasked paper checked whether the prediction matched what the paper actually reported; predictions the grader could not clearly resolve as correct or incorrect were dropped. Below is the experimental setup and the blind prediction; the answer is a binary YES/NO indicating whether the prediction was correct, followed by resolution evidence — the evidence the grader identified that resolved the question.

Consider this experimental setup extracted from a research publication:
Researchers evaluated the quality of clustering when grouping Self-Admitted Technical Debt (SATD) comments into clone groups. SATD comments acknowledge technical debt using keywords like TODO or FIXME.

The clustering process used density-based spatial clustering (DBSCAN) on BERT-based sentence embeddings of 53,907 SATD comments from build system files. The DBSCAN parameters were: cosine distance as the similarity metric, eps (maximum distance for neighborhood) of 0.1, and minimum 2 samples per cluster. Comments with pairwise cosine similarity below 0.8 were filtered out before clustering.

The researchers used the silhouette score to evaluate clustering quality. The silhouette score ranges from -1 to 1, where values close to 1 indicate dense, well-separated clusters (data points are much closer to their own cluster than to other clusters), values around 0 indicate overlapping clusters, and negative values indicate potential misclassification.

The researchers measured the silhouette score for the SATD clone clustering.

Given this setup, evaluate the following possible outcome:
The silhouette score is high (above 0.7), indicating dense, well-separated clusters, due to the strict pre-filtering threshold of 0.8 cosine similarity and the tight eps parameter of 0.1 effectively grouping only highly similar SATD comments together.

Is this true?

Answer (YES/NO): YES